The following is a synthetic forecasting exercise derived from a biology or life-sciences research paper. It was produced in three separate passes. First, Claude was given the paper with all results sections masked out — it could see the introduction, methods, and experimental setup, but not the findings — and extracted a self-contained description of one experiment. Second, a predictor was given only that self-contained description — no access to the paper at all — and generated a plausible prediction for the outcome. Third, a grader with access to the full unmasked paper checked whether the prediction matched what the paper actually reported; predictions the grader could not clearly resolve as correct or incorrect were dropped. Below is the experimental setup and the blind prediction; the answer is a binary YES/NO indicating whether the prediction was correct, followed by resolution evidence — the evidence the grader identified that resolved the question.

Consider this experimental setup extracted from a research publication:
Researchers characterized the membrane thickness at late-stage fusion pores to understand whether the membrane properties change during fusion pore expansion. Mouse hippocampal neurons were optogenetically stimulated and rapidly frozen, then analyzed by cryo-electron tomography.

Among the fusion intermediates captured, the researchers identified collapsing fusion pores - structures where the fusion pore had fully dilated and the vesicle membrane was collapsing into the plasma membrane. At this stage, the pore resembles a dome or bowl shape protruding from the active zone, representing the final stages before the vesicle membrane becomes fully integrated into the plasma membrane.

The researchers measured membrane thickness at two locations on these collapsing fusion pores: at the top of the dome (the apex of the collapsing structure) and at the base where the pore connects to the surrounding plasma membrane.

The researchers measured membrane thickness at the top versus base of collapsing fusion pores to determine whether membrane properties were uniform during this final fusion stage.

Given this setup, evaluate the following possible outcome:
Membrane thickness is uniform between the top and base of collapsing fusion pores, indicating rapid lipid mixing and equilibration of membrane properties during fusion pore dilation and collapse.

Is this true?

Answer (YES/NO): NO